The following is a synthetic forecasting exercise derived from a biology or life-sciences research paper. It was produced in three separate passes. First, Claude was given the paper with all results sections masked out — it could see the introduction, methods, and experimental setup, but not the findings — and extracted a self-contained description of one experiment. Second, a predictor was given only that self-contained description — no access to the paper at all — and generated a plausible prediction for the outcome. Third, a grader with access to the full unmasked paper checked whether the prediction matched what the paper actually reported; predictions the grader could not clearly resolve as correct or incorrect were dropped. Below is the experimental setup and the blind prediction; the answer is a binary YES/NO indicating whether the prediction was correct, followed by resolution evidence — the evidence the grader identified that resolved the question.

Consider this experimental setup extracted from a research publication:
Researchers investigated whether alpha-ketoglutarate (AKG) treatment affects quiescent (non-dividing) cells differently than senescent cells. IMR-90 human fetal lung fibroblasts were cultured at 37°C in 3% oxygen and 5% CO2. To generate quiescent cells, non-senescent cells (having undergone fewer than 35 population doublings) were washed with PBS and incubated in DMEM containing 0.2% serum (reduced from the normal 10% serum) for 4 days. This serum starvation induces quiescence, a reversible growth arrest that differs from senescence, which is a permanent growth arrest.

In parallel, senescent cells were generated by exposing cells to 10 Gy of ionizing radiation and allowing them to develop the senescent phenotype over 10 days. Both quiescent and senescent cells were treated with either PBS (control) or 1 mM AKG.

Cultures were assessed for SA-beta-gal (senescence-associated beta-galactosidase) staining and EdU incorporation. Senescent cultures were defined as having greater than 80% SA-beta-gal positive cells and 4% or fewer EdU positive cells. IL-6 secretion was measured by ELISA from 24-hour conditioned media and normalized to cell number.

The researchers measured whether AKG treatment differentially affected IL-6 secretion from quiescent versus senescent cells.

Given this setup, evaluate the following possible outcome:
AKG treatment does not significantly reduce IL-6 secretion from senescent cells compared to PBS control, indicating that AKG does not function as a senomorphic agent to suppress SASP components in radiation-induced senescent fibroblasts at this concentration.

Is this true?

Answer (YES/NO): NO